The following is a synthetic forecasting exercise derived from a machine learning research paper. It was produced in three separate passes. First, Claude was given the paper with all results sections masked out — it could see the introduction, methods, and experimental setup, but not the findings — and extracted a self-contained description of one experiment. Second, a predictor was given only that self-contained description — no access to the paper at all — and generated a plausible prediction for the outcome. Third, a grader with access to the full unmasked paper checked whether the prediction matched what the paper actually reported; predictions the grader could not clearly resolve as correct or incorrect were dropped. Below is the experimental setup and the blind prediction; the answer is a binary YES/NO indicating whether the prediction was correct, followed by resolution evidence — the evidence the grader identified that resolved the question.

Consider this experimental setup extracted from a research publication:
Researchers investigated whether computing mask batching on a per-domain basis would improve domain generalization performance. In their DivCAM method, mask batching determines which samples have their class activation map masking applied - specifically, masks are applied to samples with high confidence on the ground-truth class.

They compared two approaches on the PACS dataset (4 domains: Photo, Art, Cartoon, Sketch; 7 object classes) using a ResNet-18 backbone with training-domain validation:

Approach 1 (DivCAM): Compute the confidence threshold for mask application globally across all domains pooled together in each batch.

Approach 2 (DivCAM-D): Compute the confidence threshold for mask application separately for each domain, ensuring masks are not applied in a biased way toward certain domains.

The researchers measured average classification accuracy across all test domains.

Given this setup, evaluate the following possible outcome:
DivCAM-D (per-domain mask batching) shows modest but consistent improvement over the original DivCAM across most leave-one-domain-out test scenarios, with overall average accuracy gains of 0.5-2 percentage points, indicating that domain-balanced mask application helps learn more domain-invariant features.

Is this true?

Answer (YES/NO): NO